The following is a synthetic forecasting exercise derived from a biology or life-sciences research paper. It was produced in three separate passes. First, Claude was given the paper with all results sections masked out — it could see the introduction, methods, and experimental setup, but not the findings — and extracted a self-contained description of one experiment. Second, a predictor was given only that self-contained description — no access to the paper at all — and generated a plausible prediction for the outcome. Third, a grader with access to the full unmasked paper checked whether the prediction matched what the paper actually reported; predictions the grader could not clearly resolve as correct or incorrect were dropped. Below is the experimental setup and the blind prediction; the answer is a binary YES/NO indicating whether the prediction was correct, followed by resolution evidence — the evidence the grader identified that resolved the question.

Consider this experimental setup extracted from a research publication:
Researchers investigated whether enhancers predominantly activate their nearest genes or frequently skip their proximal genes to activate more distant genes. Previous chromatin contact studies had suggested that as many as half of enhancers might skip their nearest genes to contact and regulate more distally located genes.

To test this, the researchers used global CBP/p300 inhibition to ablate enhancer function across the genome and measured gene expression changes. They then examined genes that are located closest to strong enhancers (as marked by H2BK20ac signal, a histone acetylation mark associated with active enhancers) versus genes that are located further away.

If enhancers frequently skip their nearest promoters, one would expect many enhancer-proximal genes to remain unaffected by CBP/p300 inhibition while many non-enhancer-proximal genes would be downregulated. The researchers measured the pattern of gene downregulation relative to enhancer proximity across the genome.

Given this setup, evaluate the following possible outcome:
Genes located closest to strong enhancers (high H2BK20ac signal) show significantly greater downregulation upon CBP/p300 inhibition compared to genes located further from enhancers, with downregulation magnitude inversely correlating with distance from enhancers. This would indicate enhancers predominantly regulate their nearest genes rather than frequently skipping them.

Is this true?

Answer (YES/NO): YES